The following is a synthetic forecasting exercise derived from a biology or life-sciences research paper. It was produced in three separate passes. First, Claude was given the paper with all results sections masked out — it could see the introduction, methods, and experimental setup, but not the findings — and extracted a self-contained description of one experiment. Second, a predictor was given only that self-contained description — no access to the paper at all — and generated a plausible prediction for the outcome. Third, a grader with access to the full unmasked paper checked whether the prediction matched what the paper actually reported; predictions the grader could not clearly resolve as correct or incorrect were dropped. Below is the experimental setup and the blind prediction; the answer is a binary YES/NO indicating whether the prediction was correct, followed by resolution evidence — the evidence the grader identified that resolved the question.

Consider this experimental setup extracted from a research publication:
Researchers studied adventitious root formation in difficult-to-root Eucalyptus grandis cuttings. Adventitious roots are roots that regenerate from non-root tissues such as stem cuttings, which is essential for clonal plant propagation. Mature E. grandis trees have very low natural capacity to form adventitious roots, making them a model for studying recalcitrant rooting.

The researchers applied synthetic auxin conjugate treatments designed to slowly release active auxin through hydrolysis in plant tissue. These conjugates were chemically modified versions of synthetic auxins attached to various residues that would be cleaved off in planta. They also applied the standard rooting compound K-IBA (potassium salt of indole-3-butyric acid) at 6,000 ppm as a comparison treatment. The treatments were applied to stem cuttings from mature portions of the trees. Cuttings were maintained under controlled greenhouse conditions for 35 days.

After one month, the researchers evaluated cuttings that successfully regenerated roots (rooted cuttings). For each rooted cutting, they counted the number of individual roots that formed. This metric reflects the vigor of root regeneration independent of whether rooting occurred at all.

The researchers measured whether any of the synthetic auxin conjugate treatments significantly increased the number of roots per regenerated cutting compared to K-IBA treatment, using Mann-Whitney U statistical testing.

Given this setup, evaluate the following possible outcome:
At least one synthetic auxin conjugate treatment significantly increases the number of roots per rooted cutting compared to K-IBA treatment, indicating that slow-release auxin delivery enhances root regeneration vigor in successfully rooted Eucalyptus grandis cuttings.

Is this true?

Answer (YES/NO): NO